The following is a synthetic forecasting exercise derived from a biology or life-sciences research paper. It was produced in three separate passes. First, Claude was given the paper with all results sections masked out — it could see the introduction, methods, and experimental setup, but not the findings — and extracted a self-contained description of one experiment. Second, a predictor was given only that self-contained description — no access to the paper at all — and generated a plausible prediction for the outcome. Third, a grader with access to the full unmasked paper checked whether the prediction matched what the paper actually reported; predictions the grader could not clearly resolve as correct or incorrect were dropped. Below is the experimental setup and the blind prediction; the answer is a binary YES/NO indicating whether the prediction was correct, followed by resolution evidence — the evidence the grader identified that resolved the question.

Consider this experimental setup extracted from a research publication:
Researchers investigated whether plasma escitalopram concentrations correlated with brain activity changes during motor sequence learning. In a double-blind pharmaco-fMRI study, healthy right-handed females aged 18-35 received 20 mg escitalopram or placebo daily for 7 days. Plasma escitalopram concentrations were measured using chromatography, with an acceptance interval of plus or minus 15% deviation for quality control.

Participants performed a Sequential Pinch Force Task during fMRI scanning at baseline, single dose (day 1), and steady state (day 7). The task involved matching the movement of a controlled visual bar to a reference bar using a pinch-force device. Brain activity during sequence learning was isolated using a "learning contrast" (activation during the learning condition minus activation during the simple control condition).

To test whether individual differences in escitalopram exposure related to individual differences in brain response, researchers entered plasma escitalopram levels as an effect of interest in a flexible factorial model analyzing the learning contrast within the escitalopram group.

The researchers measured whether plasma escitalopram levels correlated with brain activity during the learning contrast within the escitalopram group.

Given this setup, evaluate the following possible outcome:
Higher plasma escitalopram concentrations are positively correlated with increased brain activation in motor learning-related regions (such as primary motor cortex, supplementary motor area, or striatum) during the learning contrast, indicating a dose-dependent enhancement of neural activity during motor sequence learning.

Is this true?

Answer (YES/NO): NO